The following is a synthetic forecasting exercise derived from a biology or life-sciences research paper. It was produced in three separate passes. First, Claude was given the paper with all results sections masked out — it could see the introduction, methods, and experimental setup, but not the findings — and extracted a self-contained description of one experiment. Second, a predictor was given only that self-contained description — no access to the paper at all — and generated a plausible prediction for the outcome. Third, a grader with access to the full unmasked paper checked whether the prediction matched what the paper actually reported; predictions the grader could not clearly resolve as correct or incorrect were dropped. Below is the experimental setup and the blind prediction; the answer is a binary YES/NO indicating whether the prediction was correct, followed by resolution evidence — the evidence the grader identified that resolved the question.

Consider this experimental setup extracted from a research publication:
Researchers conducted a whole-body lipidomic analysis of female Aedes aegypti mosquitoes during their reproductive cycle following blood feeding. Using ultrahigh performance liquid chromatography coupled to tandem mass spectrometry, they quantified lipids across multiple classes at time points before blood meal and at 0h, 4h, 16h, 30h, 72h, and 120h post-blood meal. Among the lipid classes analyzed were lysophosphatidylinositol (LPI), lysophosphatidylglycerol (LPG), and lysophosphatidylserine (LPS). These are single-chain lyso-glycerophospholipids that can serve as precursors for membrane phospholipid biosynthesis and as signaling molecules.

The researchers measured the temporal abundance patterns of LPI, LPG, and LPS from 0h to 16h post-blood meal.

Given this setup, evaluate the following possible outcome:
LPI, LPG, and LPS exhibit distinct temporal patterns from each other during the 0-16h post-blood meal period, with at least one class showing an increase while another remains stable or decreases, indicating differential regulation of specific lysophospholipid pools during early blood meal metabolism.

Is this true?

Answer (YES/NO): NO